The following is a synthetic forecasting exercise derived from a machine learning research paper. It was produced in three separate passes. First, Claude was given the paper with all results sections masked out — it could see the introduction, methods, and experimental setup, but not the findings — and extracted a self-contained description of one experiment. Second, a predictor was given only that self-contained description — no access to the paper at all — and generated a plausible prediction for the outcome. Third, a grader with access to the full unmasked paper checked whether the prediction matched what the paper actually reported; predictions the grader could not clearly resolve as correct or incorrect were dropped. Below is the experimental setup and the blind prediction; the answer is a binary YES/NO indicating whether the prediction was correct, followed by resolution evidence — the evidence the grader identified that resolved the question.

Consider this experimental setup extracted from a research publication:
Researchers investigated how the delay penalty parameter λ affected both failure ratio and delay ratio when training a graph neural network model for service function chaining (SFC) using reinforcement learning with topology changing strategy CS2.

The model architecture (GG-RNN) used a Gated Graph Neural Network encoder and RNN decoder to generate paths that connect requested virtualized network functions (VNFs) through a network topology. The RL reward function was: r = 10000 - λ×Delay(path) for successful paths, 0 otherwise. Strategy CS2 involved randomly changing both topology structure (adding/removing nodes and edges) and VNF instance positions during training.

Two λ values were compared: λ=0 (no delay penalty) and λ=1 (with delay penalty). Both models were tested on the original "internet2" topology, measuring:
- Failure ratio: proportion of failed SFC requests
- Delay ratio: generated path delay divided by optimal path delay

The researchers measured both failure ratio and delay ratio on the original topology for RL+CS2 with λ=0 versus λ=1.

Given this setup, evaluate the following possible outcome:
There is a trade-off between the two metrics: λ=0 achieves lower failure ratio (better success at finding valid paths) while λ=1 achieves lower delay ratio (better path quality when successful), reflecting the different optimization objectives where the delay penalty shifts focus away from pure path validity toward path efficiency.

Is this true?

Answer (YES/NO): YES